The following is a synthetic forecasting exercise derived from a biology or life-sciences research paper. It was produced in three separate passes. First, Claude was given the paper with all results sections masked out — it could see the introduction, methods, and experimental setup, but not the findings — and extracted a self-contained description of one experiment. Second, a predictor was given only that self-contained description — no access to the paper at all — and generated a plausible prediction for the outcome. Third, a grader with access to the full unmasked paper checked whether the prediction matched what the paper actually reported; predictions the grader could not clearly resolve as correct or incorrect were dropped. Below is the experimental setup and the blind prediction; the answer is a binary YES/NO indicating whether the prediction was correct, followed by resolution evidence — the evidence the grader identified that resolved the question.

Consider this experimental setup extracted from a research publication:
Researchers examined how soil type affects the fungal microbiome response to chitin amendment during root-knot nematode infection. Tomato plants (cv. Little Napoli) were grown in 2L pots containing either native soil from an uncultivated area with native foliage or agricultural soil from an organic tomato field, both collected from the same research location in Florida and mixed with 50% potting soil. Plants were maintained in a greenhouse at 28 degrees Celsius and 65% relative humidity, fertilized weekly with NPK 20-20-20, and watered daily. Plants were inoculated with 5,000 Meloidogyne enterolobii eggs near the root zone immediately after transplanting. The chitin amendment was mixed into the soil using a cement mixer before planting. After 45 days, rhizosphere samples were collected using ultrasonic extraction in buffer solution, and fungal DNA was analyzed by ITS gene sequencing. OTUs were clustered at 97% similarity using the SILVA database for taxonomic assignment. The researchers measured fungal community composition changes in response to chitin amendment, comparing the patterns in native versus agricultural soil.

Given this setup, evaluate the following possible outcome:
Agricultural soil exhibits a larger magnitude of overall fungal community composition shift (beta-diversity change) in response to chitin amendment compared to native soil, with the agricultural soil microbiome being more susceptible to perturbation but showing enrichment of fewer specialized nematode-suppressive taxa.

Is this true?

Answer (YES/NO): NO